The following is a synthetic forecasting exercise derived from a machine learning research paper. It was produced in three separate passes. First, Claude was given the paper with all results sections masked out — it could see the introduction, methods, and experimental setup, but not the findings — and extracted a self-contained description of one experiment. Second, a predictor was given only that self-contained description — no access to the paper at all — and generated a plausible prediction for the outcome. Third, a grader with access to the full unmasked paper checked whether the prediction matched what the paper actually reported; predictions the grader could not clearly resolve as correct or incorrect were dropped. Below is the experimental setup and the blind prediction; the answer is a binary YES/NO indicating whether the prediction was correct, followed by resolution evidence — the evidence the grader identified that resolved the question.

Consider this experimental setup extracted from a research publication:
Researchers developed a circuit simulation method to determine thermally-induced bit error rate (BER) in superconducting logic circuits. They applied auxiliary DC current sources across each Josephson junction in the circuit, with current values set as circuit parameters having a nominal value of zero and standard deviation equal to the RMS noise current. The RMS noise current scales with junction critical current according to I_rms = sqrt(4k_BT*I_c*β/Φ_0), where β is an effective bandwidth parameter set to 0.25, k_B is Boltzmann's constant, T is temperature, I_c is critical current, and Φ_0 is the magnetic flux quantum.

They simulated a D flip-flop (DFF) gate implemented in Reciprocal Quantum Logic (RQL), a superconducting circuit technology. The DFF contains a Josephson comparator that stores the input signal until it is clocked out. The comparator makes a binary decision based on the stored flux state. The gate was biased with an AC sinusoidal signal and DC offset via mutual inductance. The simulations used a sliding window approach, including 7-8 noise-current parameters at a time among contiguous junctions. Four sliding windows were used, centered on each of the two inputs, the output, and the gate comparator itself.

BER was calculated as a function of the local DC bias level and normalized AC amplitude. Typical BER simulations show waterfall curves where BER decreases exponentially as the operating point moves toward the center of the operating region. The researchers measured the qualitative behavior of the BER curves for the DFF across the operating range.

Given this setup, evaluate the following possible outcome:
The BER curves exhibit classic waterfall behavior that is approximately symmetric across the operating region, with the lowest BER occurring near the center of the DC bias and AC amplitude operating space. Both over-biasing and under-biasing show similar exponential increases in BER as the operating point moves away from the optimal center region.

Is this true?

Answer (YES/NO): NO